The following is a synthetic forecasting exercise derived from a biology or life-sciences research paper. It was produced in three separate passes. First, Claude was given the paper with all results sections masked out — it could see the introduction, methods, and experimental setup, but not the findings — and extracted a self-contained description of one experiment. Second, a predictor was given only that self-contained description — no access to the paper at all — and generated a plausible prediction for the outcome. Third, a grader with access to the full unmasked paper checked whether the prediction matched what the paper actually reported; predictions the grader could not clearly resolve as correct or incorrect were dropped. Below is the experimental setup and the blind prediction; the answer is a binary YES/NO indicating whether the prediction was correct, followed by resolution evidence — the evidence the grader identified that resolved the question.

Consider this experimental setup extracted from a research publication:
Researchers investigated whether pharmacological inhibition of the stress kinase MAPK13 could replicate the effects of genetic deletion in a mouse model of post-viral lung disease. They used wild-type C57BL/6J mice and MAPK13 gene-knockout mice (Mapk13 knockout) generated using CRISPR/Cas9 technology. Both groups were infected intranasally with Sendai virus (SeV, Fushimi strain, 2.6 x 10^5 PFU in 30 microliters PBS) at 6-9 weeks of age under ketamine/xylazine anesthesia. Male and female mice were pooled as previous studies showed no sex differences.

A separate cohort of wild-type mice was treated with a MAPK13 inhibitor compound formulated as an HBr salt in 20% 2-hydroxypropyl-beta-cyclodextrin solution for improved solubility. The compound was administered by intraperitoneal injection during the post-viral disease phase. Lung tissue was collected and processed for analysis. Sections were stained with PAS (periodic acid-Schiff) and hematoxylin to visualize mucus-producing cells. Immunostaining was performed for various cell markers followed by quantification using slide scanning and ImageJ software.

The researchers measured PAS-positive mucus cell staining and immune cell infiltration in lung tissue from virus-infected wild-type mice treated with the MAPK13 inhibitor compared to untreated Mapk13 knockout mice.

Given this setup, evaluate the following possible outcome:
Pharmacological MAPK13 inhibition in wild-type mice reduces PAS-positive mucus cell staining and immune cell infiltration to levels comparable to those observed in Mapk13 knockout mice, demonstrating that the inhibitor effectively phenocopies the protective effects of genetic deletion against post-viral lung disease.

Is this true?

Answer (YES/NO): YES